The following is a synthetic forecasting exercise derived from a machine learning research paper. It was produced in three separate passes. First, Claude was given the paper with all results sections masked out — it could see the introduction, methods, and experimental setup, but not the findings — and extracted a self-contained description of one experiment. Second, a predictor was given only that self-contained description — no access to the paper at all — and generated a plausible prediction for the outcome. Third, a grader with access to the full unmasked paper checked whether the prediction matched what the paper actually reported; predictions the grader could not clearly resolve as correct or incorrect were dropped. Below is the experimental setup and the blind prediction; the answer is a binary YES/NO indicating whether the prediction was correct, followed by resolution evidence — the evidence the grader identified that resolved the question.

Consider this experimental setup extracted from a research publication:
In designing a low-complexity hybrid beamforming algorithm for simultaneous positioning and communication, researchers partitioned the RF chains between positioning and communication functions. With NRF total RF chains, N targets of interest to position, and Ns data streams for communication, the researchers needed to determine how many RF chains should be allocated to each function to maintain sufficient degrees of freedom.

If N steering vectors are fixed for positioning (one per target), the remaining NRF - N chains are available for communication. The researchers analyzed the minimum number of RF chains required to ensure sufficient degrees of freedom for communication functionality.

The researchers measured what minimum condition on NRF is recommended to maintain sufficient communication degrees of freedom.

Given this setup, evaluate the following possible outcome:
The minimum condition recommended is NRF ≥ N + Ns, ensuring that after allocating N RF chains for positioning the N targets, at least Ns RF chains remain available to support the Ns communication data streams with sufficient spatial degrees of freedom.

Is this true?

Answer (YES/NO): YES